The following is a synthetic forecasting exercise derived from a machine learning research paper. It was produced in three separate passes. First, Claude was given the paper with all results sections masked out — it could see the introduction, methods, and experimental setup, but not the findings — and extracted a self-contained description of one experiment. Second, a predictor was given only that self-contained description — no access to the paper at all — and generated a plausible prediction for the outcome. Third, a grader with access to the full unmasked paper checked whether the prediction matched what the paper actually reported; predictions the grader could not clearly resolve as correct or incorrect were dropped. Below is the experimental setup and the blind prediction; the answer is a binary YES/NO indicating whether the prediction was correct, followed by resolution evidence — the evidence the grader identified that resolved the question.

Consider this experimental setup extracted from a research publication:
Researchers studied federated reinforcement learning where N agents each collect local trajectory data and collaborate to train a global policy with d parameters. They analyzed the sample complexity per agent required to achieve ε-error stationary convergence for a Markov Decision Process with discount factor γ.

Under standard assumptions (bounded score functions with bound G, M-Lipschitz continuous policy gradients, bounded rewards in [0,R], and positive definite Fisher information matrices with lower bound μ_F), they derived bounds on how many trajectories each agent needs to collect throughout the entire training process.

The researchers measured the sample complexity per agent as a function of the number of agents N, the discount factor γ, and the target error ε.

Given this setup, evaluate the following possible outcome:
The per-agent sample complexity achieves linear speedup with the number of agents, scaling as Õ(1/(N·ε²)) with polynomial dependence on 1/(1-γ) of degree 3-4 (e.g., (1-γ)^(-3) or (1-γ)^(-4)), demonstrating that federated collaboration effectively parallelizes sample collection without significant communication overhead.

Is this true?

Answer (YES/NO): NO